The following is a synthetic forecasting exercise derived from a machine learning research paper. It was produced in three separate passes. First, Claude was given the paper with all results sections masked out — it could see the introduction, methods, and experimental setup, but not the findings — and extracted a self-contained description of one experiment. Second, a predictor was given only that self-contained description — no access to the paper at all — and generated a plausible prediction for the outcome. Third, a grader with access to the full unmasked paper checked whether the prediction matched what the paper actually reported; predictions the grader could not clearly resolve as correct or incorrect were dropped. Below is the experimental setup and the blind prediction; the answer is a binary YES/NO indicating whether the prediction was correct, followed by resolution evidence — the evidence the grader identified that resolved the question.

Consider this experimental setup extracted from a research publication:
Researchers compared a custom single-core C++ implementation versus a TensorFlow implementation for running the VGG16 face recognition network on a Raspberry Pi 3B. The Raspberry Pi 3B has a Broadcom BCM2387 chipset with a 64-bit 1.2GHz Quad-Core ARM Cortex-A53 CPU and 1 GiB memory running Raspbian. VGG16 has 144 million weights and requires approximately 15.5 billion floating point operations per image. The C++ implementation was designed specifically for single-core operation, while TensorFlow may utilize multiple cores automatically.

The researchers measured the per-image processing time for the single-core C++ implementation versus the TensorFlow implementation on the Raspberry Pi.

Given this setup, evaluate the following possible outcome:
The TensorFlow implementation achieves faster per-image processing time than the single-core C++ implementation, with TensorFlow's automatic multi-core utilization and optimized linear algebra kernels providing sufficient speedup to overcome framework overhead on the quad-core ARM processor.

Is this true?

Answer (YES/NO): NO